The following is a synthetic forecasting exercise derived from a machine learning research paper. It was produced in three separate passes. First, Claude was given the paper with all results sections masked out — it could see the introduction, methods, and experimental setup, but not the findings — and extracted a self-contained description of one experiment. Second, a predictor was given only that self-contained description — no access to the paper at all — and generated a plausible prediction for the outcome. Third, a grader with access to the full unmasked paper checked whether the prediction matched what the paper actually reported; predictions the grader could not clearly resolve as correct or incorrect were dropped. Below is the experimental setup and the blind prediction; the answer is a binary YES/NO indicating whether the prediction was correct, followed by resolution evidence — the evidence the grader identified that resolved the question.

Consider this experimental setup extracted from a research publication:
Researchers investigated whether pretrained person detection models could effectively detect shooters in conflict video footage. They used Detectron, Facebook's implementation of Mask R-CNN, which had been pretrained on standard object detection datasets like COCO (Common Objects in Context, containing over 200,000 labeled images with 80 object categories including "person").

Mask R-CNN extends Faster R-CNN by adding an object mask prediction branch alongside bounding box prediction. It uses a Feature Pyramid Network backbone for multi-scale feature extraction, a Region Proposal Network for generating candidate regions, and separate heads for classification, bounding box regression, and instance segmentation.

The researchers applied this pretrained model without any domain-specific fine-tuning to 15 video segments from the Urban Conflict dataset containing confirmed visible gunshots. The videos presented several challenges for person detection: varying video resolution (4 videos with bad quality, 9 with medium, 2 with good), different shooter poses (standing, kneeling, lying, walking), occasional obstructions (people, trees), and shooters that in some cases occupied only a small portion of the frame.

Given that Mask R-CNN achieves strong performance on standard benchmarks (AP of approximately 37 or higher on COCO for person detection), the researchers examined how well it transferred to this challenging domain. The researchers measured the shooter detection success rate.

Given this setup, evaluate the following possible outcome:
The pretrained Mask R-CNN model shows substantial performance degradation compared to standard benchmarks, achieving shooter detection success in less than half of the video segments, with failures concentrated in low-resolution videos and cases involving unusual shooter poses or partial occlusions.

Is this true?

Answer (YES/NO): YES